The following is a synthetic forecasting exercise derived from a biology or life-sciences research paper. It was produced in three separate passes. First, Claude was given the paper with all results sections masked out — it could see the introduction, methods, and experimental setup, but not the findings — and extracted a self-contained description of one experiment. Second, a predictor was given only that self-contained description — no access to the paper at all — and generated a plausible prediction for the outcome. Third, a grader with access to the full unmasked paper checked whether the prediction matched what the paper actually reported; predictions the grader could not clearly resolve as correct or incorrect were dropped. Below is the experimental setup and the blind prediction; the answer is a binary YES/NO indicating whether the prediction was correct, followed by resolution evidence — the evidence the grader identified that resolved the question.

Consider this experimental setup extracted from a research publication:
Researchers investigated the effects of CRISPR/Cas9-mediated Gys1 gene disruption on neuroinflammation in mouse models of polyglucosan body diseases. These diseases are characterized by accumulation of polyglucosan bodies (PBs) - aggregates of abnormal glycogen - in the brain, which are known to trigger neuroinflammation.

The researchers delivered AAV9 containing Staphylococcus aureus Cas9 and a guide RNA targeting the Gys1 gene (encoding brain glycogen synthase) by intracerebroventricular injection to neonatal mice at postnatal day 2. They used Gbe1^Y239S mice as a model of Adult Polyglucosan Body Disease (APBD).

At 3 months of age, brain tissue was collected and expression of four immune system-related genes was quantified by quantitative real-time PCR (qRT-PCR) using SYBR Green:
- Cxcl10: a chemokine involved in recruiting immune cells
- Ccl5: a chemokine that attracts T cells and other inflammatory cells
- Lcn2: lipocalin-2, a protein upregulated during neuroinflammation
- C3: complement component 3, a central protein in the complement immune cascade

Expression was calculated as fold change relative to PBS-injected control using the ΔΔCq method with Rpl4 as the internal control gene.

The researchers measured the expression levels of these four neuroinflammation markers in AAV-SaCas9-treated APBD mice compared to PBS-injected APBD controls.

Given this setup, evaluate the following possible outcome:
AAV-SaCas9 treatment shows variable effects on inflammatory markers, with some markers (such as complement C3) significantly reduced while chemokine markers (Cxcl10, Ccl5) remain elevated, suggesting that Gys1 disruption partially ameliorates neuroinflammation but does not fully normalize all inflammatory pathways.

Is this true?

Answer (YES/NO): NO